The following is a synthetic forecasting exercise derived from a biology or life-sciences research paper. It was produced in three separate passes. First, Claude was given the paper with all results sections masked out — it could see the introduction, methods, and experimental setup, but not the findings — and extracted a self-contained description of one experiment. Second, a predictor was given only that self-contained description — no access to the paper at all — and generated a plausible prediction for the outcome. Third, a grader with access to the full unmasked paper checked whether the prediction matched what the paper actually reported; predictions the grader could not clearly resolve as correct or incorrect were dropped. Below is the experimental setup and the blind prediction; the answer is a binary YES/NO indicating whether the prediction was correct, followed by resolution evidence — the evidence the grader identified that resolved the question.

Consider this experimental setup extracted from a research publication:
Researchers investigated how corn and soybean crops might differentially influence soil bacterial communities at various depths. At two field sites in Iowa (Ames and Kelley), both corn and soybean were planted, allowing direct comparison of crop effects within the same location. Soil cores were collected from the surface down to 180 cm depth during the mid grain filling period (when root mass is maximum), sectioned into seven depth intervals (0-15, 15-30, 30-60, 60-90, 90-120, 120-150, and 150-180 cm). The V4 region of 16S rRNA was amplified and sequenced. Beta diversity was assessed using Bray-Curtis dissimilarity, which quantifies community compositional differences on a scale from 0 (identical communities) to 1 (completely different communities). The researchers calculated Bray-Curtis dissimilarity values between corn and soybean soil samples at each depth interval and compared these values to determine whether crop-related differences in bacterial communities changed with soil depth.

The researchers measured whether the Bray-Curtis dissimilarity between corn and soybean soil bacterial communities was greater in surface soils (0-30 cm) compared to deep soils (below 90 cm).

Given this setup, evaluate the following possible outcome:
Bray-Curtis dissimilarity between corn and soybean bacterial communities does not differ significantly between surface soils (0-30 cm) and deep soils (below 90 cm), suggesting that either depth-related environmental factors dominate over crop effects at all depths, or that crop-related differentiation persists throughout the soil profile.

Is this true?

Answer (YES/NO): NO